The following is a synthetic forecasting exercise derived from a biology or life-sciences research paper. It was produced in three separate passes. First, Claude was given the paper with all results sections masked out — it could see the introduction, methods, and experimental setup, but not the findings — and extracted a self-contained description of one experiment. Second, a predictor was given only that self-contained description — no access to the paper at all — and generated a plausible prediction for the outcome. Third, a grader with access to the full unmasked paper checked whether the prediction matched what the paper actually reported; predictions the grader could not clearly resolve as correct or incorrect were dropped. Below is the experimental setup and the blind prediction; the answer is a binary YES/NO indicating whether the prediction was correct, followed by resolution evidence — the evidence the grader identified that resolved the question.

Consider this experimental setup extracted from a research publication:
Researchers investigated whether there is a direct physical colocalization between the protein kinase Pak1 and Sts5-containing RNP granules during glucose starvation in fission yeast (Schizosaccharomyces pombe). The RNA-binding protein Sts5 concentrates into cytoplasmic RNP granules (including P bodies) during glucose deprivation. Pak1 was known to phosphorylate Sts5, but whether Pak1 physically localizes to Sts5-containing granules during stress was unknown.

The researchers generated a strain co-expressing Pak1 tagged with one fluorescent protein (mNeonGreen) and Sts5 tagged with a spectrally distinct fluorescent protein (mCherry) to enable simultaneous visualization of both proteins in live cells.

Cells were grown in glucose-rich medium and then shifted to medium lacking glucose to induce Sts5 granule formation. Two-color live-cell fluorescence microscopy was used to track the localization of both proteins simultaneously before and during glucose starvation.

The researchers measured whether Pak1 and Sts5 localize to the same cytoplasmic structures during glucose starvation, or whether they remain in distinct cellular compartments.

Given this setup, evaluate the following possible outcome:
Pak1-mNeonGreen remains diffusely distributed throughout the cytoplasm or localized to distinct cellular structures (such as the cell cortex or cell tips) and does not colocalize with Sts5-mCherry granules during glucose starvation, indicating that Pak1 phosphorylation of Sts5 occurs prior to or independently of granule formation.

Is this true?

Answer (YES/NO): NO